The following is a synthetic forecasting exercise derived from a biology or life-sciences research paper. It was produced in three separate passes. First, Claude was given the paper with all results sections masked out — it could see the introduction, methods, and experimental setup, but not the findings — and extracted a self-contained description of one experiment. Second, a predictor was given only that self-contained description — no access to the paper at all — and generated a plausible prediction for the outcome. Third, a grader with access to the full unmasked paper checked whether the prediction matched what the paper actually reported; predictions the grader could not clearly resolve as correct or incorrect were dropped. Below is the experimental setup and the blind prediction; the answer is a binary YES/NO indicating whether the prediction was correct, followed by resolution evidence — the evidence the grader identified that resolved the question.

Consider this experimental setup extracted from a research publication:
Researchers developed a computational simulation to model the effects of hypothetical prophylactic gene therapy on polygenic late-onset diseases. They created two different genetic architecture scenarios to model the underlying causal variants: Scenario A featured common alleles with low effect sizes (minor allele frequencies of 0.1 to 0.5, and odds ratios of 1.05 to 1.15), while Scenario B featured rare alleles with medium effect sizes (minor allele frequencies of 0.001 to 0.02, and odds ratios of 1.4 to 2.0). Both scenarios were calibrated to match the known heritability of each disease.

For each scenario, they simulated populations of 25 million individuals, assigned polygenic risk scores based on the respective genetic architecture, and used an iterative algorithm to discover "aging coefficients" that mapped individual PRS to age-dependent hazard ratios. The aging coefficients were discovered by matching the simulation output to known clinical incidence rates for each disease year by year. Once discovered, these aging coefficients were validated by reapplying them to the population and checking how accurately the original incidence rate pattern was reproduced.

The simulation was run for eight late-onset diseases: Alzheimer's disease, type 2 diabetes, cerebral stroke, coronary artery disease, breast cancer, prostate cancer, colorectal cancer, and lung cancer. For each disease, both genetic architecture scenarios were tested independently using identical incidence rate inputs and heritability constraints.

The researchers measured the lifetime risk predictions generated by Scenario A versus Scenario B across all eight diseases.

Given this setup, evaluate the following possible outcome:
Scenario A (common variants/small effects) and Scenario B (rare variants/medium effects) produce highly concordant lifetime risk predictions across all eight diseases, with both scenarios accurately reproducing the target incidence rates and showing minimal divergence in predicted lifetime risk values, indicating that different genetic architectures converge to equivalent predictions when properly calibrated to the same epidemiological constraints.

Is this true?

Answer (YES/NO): YES